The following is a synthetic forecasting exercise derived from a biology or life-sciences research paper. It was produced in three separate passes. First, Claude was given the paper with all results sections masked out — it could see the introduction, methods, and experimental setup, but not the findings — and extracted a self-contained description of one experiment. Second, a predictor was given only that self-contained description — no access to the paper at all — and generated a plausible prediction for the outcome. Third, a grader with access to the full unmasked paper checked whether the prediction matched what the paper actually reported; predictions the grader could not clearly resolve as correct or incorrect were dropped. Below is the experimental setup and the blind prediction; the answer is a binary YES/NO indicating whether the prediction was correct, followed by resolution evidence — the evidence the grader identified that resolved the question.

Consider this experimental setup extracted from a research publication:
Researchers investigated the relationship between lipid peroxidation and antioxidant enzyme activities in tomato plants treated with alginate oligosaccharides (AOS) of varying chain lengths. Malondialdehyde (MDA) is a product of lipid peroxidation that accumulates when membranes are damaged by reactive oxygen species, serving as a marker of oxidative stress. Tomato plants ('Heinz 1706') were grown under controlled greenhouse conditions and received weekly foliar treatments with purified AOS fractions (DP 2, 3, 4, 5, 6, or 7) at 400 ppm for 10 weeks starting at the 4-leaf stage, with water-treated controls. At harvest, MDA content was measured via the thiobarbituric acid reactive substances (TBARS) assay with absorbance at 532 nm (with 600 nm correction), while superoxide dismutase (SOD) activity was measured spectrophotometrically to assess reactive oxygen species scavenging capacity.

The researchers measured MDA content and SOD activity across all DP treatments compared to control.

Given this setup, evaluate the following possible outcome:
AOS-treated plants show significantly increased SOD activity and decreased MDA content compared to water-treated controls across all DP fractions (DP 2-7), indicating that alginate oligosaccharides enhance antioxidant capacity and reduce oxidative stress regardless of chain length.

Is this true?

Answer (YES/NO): NO